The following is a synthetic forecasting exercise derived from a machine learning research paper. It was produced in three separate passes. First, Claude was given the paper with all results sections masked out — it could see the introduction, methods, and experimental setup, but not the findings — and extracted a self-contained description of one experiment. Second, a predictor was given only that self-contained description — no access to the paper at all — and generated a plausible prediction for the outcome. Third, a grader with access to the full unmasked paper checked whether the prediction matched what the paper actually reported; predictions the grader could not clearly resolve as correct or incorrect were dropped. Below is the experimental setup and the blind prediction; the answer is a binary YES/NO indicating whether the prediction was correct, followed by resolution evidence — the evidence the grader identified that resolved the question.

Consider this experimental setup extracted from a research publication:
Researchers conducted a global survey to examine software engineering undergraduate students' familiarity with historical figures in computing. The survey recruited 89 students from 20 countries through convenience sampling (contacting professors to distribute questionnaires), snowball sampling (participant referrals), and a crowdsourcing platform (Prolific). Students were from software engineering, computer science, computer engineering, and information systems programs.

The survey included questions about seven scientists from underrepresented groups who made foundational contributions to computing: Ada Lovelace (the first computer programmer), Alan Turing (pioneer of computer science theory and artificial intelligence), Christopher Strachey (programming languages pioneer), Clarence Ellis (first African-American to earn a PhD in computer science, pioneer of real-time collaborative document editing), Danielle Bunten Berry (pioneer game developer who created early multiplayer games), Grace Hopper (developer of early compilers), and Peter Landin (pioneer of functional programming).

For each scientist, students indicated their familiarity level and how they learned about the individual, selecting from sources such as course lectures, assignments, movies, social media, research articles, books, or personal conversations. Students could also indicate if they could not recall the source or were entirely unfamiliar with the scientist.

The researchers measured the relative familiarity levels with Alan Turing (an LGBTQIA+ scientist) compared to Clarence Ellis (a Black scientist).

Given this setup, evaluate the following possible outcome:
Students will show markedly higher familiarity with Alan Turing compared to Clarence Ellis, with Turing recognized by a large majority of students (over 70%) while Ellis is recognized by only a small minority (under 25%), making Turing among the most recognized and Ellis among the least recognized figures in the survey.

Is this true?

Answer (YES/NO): YES